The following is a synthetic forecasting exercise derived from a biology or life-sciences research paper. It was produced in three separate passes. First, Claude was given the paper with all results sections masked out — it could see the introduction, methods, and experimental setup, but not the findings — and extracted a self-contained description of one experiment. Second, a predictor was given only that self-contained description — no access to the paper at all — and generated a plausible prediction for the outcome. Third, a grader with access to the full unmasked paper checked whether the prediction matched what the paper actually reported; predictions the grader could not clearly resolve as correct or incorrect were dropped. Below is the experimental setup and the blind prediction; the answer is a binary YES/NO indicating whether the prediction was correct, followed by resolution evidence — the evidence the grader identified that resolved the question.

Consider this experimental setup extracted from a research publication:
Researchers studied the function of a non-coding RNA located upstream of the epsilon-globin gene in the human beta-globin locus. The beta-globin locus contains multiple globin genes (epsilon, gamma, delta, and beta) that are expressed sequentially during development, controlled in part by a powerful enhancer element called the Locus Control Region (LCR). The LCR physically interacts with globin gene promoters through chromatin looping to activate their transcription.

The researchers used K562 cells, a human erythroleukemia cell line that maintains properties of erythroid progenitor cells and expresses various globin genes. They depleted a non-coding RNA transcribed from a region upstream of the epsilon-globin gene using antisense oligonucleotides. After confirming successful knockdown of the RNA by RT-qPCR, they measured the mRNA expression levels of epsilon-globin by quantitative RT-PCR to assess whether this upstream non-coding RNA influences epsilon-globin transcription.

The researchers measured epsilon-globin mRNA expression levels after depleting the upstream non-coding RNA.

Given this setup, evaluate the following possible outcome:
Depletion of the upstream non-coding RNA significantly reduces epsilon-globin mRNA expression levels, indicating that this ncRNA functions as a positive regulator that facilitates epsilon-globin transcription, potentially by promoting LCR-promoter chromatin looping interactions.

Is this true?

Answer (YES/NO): NO